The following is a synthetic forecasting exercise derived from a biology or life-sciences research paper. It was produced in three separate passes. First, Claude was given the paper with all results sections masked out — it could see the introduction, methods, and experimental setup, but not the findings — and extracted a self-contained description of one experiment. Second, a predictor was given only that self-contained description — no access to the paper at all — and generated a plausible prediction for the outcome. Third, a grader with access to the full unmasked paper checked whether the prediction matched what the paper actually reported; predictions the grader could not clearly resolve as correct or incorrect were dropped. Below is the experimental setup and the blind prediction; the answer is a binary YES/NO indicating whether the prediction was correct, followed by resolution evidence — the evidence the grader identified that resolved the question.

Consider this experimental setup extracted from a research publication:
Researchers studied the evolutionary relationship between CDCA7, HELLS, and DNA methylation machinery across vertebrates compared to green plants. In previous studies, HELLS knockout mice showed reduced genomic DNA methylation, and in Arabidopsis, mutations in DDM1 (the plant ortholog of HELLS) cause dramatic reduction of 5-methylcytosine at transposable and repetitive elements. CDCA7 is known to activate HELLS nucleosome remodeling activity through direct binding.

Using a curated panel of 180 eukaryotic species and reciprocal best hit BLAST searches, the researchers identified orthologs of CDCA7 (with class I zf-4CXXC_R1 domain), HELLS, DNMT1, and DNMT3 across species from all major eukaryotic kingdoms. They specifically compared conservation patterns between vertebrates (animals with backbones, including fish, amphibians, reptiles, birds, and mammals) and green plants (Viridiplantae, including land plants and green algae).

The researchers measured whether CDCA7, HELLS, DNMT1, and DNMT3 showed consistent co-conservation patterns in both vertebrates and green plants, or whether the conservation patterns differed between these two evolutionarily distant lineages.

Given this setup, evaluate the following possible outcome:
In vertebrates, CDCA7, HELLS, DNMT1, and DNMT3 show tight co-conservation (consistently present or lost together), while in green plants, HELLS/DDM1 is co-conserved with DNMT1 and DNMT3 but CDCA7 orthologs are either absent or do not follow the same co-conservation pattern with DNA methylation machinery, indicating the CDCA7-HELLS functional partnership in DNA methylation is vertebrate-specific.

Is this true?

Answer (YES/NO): NO